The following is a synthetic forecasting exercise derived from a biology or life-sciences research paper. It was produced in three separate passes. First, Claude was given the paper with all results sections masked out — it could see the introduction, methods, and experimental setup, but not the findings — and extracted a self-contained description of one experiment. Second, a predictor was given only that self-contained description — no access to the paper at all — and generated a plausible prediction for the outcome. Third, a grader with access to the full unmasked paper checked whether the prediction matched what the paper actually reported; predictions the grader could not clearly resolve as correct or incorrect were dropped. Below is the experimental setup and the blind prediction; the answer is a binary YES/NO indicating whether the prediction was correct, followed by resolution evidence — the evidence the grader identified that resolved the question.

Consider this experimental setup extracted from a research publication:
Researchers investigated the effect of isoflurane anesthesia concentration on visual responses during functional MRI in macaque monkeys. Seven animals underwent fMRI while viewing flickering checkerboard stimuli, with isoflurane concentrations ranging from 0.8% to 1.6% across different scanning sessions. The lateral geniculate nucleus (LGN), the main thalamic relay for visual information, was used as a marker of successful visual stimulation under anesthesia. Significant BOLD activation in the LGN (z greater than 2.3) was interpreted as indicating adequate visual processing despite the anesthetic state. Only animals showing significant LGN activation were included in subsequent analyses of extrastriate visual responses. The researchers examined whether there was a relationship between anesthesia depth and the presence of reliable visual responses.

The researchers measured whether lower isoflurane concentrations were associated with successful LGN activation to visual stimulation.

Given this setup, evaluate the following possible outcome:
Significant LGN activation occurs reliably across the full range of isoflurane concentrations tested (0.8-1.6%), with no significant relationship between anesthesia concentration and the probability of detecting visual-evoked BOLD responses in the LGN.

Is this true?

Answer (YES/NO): NO